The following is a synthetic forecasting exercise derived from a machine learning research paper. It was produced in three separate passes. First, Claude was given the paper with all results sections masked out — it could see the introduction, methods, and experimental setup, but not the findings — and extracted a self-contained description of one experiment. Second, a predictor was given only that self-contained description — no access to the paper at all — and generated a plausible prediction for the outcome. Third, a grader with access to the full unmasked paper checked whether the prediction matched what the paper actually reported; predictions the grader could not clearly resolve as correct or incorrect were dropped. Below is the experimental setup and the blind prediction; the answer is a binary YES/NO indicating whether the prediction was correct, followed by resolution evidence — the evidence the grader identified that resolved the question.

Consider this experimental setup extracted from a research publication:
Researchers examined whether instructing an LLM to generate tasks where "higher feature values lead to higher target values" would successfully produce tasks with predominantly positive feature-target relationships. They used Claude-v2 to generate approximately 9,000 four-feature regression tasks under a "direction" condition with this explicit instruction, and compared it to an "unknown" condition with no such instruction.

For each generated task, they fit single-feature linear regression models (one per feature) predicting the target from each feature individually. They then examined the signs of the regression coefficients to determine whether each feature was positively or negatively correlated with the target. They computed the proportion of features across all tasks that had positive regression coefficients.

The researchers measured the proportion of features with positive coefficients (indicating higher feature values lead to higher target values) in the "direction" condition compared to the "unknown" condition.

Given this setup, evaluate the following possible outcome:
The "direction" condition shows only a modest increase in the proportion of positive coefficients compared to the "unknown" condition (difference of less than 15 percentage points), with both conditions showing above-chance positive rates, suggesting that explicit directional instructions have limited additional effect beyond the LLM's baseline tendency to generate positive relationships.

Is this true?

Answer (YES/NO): YES